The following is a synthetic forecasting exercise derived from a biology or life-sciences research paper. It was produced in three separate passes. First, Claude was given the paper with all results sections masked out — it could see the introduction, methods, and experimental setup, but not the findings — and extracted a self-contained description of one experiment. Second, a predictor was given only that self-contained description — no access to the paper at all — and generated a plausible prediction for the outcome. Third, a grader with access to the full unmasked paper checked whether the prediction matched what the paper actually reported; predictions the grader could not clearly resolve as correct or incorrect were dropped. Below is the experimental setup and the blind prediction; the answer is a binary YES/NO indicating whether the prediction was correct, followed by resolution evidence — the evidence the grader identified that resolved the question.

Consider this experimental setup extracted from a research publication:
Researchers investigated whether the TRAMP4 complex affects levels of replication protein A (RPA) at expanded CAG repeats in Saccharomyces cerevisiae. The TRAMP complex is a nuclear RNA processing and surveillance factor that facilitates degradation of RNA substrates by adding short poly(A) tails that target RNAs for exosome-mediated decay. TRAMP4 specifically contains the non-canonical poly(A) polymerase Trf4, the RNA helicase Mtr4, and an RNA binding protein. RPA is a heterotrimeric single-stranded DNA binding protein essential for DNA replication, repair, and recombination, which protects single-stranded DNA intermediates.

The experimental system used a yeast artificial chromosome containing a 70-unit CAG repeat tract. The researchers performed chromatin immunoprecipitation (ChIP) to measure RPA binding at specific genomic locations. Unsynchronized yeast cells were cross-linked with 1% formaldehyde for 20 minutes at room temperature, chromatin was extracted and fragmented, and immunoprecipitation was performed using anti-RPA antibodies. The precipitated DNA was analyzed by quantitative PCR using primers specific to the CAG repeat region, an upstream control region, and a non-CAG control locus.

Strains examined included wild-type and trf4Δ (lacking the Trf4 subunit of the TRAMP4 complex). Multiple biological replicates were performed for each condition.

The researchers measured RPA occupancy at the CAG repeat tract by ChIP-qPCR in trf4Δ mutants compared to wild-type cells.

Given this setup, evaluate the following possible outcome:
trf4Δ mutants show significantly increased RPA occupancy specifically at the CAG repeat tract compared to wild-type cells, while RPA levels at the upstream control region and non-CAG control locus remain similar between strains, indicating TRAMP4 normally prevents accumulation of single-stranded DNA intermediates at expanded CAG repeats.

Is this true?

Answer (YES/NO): NO